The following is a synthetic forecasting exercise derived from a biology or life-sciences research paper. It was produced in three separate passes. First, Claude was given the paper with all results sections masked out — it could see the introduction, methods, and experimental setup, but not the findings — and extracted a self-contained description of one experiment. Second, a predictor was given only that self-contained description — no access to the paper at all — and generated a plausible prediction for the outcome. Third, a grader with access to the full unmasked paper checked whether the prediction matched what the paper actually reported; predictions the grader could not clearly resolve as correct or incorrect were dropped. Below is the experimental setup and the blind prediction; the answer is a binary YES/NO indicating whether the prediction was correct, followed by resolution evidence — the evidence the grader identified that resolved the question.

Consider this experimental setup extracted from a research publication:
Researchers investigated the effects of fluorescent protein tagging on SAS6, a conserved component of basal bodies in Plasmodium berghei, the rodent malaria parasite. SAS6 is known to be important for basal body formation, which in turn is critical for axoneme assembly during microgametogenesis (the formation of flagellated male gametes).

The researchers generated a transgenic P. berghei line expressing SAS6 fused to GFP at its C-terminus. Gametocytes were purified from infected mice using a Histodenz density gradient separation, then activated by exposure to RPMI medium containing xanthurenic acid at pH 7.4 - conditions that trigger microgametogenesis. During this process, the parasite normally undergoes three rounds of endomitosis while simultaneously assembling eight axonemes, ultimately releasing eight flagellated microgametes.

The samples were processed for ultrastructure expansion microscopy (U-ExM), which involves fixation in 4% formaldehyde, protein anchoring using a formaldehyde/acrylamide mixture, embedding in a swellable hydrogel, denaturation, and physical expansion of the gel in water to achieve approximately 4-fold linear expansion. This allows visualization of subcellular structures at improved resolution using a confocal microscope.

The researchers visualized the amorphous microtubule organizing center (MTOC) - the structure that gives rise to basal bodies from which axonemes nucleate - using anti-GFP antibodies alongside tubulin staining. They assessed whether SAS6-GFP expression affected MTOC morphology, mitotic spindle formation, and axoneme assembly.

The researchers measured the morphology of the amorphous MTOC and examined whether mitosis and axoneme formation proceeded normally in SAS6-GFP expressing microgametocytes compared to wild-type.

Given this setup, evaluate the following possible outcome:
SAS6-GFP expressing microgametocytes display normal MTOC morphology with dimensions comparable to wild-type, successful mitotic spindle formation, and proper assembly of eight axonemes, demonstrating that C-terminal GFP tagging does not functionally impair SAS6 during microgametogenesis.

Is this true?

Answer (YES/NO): NO